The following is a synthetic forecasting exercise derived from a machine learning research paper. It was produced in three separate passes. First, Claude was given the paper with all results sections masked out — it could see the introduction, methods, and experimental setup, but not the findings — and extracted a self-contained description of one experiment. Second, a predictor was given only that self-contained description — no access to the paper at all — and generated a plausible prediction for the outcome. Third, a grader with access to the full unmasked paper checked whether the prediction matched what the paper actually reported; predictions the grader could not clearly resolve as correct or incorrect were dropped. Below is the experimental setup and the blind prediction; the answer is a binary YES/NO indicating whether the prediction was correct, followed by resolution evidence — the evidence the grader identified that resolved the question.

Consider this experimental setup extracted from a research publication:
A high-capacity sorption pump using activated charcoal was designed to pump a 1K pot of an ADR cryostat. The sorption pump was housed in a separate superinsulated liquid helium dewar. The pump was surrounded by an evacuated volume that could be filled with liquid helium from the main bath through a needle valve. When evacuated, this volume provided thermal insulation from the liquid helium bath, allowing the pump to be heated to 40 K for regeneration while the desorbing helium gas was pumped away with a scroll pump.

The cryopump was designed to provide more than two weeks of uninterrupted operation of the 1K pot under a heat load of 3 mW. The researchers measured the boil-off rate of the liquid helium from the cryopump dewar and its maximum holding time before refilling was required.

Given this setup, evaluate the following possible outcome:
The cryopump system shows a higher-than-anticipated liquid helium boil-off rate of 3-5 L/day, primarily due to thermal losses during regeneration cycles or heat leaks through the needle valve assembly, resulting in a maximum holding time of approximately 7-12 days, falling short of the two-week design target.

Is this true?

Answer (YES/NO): NO